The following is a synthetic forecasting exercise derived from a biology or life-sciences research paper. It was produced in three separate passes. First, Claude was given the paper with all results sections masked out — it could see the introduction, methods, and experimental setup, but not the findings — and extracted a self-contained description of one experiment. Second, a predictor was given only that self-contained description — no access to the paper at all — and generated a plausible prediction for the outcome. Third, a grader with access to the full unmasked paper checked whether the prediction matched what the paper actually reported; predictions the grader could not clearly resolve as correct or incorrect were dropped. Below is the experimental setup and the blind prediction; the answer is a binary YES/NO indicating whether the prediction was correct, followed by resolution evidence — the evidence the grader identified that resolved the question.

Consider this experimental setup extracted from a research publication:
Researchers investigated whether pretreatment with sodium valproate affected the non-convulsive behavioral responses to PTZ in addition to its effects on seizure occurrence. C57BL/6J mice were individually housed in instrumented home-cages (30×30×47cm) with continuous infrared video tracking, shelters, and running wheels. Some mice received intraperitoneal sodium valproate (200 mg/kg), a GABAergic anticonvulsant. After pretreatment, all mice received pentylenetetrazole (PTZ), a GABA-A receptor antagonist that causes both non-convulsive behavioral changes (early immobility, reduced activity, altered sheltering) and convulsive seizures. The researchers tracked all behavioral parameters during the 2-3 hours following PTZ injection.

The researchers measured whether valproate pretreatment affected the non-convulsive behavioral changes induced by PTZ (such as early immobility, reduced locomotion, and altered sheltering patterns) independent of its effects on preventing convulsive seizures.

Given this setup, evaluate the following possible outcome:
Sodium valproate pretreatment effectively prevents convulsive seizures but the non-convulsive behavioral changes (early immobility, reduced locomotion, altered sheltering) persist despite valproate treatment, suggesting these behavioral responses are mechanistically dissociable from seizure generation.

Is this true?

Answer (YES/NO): YES